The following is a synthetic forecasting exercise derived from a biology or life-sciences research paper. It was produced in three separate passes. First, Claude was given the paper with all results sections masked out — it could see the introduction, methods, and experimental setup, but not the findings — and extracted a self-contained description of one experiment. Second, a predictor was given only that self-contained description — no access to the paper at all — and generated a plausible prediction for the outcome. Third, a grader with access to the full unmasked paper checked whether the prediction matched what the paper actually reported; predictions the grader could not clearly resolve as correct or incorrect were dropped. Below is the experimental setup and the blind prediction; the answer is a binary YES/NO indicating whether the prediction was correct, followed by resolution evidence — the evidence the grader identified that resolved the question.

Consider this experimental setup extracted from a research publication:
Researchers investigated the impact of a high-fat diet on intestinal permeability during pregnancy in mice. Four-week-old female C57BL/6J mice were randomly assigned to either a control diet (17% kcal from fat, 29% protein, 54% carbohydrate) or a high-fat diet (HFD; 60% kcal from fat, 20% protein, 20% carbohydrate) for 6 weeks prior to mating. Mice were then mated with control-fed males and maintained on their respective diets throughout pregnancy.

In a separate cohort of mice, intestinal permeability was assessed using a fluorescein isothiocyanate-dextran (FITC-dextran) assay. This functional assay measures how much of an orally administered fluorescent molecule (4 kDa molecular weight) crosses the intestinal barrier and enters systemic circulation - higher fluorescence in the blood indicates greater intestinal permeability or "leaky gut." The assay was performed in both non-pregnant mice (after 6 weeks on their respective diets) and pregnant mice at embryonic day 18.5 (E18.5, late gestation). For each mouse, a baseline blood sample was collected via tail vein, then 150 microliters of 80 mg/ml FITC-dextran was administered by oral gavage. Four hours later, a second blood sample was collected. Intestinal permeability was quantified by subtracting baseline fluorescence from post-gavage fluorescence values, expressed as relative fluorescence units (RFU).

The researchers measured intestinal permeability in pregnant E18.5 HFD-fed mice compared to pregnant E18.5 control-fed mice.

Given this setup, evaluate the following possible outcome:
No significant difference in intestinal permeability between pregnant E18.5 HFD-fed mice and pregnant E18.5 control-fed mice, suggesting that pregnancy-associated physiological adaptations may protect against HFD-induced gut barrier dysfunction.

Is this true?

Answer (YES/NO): NO